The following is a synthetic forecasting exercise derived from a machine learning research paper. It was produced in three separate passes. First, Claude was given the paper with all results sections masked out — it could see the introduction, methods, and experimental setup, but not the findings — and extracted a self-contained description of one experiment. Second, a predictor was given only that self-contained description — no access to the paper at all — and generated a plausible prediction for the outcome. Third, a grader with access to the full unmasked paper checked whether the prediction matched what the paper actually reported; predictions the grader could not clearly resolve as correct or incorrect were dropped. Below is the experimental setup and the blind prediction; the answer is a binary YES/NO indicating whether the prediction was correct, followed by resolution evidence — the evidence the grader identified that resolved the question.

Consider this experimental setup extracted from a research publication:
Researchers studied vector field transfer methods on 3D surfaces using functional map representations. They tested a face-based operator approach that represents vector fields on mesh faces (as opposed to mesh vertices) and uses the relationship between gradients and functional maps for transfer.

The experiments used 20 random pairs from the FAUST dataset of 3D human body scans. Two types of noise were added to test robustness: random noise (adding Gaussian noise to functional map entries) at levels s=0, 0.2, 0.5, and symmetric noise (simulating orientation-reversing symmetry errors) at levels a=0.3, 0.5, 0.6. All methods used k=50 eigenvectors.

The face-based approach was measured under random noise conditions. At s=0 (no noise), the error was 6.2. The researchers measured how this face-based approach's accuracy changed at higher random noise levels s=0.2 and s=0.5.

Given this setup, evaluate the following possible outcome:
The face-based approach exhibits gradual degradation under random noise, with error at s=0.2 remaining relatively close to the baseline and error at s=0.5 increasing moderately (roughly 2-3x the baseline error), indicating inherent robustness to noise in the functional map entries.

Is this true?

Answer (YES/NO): NO